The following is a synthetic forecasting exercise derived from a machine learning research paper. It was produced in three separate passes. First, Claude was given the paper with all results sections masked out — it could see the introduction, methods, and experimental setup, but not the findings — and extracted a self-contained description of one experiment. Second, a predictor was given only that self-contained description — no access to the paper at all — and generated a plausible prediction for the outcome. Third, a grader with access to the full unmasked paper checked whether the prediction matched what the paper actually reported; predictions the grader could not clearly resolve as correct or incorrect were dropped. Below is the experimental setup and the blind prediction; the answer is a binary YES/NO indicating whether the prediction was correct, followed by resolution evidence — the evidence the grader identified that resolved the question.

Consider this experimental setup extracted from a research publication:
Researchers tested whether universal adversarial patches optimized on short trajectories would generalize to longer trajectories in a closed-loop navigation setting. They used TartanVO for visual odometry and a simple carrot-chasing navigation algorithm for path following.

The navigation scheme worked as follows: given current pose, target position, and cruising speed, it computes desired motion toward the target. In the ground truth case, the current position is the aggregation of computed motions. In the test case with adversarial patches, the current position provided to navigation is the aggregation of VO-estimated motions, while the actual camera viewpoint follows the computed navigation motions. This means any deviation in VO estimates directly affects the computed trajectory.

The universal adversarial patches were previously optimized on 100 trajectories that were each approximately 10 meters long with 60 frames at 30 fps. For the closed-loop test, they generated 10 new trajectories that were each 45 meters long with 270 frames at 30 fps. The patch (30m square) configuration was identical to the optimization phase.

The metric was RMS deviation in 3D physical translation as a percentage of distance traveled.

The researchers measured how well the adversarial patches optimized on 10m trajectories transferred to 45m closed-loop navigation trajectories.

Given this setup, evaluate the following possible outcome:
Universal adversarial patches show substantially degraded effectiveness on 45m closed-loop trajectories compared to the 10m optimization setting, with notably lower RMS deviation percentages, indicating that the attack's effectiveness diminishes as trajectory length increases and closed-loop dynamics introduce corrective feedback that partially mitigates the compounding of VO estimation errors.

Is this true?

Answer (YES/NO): NO